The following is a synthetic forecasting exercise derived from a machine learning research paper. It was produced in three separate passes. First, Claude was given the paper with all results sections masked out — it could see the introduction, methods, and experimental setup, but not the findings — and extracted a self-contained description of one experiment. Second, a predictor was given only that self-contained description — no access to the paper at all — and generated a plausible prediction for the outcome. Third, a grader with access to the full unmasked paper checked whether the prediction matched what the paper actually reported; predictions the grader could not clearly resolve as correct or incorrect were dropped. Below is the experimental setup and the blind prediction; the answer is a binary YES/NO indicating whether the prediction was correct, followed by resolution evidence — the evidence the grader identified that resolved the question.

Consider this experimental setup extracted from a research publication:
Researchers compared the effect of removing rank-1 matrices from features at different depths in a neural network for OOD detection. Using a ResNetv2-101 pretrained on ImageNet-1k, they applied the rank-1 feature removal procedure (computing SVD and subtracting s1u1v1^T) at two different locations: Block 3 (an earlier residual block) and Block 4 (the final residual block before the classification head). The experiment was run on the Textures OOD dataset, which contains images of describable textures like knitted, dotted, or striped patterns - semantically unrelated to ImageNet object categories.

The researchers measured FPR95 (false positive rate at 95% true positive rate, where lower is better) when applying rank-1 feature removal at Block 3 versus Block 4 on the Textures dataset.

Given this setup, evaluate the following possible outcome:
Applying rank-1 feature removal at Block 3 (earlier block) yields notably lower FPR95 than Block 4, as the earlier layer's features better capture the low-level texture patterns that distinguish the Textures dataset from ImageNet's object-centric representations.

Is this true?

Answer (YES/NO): YES